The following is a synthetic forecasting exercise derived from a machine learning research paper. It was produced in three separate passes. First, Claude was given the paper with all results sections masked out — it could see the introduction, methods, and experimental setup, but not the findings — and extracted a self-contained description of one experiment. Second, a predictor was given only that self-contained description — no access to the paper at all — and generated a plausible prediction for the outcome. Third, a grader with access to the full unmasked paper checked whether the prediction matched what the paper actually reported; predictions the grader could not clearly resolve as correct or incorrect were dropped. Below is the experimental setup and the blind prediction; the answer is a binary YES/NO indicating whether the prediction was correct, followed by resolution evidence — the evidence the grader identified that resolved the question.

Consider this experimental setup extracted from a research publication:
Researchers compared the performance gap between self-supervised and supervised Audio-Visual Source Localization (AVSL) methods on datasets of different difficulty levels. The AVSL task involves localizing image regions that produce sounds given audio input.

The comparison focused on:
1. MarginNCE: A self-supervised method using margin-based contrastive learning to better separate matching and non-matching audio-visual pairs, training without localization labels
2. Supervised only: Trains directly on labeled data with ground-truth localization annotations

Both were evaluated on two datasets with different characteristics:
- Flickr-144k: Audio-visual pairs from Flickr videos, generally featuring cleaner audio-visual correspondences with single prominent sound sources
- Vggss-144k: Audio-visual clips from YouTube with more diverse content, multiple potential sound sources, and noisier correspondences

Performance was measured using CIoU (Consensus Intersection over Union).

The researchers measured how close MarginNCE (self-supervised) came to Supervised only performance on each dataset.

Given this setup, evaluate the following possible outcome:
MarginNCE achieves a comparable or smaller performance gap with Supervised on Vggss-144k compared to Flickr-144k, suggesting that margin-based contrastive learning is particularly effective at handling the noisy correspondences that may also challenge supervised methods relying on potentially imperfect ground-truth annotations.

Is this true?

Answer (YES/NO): NO